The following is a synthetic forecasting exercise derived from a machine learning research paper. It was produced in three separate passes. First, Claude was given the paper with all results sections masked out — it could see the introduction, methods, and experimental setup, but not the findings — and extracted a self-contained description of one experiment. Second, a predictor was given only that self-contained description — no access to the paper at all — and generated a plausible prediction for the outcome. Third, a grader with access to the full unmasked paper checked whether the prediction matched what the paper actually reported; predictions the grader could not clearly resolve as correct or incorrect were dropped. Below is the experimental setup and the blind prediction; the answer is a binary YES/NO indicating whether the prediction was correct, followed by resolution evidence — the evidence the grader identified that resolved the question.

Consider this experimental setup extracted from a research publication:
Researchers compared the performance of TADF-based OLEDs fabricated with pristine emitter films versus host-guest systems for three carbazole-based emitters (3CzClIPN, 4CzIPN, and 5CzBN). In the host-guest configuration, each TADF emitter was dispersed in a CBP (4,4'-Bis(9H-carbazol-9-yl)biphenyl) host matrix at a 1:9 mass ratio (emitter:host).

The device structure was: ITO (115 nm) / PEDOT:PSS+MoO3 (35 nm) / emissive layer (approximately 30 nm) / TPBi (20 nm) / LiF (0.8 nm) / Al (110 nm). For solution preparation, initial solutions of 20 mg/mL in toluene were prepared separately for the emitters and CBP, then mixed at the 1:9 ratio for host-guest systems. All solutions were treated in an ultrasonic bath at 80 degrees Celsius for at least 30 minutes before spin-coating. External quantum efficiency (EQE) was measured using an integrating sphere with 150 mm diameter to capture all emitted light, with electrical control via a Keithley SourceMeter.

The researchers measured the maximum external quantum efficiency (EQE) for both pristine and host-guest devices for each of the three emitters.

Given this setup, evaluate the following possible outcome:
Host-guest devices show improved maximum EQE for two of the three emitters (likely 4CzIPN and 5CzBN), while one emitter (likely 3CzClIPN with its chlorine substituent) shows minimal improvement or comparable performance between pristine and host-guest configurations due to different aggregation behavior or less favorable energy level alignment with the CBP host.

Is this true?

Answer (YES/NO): NO